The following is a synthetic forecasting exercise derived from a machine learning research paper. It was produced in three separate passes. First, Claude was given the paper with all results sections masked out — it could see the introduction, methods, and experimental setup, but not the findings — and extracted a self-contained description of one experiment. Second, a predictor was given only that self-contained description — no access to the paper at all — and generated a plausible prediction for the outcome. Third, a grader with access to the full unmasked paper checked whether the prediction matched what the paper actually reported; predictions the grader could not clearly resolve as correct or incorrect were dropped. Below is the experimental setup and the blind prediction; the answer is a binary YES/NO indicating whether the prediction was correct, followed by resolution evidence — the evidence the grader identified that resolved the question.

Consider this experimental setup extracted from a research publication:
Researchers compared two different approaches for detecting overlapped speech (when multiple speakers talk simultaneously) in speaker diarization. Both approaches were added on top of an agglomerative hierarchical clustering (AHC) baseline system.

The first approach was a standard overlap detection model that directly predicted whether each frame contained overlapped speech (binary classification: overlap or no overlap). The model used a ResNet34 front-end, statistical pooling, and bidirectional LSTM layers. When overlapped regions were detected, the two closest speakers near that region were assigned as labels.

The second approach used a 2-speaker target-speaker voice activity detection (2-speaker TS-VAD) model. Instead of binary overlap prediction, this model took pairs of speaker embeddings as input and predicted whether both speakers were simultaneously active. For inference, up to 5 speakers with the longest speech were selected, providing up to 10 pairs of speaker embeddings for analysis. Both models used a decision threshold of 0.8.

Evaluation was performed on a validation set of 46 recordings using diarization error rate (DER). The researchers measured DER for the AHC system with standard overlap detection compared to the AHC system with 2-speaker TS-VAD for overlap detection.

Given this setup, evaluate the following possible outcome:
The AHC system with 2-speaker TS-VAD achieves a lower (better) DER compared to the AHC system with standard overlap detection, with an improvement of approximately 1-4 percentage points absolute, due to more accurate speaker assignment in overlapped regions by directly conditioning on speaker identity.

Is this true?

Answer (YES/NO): NO